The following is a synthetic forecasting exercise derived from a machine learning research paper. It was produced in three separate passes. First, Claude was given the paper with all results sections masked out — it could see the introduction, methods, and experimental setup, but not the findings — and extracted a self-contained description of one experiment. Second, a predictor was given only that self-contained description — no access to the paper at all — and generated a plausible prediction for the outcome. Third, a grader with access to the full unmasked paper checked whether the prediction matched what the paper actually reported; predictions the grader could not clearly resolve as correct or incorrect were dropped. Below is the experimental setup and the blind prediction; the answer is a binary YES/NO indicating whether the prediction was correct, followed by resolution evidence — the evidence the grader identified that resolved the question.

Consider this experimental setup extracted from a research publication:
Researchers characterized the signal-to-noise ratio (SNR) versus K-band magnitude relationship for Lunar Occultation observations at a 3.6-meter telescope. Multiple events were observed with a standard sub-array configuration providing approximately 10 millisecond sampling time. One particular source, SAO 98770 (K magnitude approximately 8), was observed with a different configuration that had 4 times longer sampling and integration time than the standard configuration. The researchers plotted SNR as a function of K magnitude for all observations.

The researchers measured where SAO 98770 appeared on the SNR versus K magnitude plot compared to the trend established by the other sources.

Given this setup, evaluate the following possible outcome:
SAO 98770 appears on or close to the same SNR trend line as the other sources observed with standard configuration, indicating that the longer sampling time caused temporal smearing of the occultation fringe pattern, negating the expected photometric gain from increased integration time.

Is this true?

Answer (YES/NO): NO